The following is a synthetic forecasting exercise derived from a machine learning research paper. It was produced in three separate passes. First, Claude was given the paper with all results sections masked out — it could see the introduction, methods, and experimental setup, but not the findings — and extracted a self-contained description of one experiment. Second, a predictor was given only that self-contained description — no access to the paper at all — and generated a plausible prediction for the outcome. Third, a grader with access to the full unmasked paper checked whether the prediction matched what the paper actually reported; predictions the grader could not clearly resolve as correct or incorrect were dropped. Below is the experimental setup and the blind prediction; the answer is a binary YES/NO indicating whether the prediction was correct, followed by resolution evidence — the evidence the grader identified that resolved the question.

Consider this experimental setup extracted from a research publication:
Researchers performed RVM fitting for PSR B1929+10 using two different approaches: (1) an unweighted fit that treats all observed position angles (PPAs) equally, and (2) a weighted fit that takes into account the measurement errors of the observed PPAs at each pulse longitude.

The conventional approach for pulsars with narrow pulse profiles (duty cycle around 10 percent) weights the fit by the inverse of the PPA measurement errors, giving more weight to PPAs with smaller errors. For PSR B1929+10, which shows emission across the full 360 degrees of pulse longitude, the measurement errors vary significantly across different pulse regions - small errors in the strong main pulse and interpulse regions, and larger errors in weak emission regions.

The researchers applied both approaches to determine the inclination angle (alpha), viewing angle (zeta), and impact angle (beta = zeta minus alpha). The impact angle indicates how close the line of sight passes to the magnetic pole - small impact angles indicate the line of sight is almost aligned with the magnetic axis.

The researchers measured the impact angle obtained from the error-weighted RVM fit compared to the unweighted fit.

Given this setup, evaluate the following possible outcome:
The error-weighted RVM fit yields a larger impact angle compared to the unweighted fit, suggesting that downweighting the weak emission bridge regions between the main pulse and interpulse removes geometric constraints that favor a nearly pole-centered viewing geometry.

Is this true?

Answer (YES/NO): NO